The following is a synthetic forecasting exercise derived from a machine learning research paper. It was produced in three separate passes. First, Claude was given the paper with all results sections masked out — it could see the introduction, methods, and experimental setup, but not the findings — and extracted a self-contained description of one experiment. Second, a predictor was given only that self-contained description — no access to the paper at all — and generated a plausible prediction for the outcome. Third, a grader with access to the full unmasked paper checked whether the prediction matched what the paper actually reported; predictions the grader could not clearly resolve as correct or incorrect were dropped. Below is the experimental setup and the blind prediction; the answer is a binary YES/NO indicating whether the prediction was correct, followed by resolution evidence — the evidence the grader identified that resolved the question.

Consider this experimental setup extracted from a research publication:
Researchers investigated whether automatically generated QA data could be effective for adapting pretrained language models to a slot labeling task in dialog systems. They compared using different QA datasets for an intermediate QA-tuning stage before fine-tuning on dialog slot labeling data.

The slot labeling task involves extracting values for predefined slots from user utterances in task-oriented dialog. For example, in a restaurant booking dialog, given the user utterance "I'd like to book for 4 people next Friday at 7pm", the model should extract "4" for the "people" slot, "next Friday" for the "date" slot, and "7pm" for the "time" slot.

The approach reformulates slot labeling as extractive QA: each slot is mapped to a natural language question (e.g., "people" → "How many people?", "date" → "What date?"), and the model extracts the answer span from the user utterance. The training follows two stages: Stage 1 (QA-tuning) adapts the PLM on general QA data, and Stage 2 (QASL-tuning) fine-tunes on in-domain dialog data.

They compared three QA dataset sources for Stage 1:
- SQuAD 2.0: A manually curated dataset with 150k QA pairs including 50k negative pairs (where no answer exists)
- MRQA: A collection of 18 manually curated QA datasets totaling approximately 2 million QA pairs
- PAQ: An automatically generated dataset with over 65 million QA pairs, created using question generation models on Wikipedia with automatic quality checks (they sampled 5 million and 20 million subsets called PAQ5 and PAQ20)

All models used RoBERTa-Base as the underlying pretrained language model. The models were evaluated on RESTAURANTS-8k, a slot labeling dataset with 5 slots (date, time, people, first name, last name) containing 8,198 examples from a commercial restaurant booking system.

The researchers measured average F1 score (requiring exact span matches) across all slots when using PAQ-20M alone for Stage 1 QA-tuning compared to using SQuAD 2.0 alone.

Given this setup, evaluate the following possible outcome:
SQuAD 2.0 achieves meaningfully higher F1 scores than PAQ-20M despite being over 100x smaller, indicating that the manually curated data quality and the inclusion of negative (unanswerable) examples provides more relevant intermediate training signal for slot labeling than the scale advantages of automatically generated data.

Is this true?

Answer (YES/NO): NO